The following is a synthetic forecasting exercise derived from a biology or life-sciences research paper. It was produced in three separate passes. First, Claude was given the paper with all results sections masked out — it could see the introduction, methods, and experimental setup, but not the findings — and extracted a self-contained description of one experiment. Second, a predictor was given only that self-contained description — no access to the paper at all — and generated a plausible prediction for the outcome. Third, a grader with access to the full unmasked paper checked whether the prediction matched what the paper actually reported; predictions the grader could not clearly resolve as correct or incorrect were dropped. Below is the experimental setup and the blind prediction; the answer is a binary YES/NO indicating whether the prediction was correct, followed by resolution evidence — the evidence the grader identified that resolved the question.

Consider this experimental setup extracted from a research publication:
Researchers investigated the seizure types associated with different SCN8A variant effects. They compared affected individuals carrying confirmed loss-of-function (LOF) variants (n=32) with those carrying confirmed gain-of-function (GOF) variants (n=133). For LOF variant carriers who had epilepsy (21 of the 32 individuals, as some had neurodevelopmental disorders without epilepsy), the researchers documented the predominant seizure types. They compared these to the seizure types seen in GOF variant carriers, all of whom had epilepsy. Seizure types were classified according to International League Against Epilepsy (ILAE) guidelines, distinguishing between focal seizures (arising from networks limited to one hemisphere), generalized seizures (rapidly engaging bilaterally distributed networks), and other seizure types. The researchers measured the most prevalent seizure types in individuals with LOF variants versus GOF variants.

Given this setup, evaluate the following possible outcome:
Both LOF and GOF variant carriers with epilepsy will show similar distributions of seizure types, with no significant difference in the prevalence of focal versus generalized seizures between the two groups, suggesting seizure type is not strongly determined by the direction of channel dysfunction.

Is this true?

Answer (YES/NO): NO